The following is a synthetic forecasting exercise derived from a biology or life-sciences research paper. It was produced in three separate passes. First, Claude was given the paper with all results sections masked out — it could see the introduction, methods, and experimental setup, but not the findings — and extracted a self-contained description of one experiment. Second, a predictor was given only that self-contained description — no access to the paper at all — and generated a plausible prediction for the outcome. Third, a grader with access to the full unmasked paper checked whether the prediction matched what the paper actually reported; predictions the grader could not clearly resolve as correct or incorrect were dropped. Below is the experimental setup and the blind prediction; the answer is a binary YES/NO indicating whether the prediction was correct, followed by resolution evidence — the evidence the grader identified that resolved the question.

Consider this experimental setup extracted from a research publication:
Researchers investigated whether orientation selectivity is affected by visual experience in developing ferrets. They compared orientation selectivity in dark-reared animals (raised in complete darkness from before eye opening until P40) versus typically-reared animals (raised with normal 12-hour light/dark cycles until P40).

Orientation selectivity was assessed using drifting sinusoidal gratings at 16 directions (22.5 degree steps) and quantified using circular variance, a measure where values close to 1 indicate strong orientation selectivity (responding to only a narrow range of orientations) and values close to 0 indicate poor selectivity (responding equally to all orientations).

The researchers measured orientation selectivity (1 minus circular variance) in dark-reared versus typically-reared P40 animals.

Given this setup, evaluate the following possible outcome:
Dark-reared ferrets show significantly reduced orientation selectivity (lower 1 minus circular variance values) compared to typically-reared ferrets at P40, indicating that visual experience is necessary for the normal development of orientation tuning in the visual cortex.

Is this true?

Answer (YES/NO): NO